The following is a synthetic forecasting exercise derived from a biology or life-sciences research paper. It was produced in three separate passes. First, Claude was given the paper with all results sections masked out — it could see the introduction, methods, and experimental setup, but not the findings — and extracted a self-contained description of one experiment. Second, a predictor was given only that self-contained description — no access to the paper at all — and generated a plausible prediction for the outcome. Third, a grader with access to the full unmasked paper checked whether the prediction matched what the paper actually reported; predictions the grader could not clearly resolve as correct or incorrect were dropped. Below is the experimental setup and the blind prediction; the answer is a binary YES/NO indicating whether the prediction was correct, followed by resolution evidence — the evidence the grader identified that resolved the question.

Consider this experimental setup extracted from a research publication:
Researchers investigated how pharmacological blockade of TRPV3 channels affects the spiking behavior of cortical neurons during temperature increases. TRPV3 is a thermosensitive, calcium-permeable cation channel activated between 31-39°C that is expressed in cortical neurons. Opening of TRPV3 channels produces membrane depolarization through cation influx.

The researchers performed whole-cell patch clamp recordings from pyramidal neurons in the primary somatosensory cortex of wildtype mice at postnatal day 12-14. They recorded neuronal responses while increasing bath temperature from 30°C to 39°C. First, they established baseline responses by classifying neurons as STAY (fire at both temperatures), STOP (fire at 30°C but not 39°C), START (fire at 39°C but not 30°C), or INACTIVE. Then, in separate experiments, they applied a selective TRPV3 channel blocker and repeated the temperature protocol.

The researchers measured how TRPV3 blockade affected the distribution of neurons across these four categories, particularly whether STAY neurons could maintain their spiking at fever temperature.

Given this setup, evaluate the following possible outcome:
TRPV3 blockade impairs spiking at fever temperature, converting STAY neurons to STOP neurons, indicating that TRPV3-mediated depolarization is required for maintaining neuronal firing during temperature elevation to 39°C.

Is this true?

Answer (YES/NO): YES